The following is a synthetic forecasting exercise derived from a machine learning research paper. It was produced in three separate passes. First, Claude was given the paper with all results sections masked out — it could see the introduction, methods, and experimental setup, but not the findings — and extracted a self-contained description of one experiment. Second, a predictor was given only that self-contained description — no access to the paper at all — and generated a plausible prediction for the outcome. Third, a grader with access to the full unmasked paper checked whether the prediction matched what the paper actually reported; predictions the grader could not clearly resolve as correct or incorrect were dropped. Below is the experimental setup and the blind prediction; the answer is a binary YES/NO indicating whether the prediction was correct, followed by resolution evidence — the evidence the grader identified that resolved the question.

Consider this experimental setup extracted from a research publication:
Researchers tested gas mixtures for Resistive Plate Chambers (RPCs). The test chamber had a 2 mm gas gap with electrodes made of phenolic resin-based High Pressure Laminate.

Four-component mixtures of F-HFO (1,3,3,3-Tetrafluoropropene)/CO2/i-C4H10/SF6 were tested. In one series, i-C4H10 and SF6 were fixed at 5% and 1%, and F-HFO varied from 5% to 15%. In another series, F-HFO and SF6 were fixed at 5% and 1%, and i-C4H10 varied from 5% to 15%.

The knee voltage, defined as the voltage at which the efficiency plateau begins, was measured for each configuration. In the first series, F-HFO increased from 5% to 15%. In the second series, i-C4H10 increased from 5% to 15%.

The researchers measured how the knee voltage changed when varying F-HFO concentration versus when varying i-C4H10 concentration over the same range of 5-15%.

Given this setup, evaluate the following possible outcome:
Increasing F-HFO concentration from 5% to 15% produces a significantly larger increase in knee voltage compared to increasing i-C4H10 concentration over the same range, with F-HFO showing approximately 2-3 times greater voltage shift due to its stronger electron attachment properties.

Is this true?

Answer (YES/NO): NO